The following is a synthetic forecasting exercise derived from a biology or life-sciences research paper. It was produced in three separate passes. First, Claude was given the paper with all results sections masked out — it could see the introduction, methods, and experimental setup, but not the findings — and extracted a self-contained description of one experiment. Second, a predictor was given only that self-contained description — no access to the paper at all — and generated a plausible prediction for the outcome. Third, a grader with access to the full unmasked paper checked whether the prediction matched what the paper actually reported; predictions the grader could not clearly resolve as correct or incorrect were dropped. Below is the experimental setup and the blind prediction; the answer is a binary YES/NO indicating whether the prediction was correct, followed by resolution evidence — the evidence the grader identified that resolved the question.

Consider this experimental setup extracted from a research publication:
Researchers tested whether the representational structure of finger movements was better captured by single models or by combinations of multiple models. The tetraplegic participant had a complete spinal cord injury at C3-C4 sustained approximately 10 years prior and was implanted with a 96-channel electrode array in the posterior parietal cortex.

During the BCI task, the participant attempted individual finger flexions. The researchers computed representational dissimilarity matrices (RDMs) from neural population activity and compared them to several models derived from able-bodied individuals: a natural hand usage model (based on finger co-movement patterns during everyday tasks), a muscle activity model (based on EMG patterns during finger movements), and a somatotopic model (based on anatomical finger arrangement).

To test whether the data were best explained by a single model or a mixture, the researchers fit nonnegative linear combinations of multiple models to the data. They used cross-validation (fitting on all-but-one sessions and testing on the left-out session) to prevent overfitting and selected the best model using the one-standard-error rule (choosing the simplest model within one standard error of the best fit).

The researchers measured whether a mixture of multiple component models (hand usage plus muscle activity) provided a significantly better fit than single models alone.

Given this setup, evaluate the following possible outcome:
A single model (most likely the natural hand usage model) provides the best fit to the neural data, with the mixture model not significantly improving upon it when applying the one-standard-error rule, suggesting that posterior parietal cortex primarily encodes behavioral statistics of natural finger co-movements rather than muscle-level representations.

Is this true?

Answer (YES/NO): NO